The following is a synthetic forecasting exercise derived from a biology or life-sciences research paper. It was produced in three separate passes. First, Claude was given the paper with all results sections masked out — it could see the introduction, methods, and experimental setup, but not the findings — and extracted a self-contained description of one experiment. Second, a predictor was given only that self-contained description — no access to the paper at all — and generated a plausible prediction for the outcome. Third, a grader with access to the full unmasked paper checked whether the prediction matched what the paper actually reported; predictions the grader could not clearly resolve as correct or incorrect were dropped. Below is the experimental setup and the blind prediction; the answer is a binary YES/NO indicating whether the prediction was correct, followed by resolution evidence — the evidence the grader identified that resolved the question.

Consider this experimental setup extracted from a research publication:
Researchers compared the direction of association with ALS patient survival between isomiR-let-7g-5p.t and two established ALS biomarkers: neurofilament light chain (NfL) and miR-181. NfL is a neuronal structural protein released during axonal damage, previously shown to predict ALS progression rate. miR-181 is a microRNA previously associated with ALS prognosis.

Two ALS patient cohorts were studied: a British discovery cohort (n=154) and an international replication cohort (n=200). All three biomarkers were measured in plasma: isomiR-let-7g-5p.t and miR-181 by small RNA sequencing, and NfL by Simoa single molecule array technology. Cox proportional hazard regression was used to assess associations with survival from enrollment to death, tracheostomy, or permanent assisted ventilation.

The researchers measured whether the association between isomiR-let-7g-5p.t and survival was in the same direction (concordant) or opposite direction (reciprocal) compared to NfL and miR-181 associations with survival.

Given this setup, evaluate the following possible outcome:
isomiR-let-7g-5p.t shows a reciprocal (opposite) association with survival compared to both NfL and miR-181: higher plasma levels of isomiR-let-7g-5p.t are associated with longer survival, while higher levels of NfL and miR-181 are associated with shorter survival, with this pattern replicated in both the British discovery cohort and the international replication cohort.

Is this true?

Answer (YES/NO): YES